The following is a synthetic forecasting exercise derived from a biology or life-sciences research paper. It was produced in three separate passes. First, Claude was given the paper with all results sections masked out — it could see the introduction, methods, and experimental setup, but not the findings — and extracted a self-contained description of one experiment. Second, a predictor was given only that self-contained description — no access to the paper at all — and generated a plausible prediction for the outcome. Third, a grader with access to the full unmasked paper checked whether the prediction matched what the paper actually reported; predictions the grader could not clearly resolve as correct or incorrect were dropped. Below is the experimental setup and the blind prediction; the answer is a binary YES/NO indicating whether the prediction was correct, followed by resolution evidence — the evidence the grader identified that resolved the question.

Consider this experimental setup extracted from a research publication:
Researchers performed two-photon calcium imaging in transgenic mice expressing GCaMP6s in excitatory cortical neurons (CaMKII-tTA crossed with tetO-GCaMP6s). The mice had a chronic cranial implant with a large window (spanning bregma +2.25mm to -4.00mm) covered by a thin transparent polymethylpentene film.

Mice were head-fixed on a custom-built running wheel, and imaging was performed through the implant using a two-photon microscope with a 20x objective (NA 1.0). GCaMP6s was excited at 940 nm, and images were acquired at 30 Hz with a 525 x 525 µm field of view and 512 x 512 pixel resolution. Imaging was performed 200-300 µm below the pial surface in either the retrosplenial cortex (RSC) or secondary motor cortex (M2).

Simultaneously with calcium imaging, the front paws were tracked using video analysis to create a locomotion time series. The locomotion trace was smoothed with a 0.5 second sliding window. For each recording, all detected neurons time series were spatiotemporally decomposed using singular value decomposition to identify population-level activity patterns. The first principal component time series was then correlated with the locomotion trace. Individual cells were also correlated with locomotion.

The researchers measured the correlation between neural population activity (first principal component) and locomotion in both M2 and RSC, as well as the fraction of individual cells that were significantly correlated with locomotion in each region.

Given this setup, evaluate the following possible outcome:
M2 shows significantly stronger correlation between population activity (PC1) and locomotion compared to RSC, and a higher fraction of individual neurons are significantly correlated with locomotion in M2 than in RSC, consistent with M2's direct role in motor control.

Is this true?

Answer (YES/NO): NO